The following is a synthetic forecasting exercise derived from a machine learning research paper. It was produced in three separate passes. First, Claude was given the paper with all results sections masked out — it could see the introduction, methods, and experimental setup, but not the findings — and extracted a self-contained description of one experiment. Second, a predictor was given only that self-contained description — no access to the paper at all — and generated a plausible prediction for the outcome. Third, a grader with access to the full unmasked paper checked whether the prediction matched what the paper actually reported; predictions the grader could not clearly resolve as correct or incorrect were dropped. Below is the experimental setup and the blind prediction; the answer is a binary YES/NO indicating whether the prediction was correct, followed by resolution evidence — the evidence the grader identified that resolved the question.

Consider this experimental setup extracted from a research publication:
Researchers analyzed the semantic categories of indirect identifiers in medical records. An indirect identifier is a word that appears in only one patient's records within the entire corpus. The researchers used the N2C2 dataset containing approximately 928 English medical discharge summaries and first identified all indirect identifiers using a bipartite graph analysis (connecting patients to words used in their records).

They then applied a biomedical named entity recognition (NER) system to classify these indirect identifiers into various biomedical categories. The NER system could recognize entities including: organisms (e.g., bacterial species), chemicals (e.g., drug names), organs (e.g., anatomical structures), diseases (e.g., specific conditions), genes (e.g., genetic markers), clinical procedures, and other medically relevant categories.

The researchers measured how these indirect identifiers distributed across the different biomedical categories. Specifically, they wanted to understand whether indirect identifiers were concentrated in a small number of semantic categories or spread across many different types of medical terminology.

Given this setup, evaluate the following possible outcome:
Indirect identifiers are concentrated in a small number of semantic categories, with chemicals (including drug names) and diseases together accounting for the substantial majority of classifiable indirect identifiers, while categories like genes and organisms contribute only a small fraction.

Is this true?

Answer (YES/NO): NO